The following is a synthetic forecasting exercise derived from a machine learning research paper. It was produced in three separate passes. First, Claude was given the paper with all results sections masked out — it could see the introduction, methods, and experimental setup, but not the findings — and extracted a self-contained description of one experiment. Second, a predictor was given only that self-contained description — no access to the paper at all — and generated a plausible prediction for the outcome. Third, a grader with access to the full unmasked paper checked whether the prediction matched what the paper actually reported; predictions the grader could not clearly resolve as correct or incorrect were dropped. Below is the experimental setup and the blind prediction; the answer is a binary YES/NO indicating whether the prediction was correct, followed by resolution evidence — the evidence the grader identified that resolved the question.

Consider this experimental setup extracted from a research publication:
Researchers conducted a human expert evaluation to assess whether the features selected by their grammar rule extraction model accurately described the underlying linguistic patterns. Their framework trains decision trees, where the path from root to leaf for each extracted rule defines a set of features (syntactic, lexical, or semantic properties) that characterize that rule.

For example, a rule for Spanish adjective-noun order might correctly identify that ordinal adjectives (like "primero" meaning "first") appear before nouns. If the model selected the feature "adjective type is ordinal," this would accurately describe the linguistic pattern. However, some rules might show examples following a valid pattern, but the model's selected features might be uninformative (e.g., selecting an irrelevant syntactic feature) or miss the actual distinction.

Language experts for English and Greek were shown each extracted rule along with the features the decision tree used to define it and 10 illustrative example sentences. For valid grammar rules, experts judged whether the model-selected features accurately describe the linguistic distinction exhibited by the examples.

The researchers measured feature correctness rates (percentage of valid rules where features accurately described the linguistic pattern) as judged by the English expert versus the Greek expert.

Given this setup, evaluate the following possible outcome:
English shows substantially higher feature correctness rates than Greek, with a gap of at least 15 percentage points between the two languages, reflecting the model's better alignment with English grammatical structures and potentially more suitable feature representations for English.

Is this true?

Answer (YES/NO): NO